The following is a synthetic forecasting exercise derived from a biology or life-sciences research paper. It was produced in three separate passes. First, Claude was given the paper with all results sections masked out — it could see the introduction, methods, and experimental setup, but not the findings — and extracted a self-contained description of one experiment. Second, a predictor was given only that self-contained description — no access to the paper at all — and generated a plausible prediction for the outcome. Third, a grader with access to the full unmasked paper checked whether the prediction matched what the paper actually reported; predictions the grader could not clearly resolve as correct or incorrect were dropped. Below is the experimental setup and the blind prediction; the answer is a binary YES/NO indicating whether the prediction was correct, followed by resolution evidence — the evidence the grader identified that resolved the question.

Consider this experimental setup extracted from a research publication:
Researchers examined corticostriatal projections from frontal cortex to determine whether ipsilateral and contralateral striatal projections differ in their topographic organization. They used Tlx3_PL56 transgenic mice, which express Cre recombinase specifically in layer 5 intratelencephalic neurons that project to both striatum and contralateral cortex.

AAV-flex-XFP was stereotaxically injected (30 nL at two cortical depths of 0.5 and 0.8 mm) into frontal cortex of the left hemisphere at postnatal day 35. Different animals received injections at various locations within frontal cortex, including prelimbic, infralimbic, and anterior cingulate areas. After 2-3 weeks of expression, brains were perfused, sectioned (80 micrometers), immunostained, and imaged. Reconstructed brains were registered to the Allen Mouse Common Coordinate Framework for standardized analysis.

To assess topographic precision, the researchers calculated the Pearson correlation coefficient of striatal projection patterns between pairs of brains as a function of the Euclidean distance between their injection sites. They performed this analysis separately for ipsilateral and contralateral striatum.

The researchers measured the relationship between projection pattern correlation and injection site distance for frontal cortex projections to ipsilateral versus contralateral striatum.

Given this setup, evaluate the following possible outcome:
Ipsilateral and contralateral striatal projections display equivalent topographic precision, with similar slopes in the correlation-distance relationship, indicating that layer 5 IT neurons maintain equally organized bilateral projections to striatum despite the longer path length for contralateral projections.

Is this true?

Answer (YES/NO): YES